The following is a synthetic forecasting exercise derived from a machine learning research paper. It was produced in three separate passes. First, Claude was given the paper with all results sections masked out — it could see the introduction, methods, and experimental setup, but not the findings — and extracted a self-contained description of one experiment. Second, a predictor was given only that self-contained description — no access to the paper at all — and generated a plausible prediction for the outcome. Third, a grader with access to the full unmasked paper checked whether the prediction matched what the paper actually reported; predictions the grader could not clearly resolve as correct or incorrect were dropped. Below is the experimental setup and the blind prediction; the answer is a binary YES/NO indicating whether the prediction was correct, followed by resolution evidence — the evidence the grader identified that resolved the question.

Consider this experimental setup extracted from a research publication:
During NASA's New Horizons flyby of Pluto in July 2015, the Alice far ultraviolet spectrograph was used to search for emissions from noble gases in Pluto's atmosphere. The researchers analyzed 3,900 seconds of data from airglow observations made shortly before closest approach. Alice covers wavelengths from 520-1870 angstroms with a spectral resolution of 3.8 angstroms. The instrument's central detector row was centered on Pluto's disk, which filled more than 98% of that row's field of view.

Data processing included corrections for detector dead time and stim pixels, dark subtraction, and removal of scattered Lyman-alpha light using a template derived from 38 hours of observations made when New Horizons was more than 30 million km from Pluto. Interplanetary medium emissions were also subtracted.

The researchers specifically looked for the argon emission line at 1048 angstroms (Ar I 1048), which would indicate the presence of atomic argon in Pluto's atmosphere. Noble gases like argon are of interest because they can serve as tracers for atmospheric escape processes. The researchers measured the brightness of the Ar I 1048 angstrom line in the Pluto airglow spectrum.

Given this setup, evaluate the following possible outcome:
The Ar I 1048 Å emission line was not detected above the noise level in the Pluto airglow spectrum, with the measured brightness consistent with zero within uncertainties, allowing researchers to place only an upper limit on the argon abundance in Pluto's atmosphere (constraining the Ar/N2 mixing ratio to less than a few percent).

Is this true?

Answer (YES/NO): YES